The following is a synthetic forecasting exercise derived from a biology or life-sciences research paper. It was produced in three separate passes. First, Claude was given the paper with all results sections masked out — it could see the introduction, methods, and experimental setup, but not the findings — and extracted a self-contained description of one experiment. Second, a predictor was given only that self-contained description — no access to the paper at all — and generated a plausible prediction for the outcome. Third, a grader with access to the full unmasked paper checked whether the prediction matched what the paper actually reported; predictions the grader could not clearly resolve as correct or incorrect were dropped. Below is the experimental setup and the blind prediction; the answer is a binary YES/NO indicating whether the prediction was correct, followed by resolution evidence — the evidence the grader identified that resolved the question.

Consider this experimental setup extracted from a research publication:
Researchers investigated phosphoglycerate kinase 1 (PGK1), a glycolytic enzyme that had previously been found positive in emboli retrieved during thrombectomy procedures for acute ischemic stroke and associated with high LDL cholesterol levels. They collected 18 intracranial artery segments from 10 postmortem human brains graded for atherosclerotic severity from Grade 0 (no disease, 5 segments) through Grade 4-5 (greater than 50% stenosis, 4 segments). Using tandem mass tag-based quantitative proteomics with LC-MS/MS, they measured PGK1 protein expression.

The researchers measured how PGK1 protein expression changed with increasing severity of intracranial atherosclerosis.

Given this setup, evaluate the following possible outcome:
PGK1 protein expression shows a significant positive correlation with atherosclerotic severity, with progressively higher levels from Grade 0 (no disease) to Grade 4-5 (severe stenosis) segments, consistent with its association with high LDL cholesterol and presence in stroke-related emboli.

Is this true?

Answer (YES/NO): YES